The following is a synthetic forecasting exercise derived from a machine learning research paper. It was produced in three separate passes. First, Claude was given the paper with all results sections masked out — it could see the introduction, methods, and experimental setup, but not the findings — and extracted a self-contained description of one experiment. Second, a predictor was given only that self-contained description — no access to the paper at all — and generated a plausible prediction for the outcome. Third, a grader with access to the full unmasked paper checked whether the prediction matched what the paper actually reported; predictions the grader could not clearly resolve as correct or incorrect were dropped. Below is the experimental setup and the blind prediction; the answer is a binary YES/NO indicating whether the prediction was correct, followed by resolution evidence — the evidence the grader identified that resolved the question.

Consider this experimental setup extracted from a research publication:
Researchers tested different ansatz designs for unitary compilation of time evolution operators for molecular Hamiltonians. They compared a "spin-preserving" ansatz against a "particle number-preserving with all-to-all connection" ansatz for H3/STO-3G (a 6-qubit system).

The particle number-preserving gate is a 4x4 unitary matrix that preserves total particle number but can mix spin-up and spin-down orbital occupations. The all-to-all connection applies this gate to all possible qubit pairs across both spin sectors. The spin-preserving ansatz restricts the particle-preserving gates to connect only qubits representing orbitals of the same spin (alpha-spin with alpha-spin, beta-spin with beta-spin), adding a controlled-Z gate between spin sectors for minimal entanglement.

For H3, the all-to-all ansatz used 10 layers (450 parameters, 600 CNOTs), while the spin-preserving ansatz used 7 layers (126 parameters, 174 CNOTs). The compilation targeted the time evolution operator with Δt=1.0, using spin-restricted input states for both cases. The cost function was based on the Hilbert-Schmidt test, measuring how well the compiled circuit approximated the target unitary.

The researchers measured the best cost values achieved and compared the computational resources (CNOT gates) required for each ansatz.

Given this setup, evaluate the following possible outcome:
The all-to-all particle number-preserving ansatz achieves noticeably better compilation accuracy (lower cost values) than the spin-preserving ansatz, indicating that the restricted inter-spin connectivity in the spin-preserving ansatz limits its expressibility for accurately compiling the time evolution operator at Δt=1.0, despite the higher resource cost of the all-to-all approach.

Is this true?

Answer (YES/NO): NO